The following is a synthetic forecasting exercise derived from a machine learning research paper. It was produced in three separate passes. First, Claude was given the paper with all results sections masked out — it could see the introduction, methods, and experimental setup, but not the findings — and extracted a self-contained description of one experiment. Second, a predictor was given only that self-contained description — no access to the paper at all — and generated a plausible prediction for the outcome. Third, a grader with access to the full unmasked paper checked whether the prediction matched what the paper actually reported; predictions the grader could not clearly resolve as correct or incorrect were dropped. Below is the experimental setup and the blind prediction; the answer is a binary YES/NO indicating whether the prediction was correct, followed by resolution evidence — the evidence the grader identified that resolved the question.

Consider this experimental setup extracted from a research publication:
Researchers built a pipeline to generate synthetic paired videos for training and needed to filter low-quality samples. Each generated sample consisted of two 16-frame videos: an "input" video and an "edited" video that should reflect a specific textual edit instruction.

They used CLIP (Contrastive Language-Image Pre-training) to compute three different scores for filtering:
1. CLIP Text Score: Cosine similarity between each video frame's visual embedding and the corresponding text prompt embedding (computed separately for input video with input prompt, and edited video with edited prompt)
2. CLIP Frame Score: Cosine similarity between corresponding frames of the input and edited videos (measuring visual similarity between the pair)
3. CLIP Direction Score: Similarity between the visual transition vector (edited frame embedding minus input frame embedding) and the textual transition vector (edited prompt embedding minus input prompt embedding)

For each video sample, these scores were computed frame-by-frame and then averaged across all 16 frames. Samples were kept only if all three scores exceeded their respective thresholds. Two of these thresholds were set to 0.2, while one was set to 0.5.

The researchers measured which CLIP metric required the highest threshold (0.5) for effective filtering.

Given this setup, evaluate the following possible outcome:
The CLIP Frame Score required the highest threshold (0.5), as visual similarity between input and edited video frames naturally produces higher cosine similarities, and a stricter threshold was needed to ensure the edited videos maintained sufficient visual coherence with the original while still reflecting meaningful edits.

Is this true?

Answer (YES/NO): YES